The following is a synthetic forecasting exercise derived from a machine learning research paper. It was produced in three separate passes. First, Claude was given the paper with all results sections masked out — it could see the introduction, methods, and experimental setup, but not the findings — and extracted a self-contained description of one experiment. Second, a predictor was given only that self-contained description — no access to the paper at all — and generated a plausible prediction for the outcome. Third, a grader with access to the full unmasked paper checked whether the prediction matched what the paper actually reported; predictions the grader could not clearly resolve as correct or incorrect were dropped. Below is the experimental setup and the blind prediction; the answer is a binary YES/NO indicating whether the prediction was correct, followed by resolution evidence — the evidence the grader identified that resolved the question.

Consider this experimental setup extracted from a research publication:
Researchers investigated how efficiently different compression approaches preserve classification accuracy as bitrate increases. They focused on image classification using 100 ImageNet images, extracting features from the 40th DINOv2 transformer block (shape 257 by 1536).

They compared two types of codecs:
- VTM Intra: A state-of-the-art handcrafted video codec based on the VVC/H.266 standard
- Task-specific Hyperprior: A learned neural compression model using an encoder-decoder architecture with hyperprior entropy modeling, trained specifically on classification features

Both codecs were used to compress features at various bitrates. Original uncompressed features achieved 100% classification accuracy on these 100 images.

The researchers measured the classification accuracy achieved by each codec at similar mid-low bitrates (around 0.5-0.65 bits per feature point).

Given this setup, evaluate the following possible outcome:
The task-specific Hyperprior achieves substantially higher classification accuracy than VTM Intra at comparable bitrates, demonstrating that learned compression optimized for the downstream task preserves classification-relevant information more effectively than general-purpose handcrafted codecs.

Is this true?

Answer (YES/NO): NO